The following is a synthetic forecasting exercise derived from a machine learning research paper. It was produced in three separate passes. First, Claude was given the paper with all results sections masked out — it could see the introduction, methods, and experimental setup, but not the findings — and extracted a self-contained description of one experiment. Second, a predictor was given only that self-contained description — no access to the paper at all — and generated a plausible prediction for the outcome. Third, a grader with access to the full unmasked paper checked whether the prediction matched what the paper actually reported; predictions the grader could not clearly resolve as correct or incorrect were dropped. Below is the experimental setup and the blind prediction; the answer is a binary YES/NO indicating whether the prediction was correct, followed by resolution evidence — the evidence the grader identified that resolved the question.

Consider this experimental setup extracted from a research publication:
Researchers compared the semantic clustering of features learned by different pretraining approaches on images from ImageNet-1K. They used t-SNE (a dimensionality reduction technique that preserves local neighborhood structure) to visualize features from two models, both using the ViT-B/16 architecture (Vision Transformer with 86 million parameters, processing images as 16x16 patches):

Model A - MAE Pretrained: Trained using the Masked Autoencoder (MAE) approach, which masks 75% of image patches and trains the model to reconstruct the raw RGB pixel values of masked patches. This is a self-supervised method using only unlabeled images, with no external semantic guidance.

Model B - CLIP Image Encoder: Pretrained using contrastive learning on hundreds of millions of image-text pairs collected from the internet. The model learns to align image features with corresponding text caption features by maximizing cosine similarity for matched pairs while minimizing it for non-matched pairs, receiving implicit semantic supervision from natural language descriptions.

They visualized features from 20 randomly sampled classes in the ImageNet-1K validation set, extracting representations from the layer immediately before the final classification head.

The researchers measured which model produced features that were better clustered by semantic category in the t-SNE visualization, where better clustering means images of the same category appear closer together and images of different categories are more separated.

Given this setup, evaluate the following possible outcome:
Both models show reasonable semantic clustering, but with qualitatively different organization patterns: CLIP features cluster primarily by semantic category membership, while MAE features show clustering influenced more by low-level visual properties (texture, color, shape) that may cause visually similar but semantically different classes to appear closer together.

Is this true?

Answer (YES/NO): NO